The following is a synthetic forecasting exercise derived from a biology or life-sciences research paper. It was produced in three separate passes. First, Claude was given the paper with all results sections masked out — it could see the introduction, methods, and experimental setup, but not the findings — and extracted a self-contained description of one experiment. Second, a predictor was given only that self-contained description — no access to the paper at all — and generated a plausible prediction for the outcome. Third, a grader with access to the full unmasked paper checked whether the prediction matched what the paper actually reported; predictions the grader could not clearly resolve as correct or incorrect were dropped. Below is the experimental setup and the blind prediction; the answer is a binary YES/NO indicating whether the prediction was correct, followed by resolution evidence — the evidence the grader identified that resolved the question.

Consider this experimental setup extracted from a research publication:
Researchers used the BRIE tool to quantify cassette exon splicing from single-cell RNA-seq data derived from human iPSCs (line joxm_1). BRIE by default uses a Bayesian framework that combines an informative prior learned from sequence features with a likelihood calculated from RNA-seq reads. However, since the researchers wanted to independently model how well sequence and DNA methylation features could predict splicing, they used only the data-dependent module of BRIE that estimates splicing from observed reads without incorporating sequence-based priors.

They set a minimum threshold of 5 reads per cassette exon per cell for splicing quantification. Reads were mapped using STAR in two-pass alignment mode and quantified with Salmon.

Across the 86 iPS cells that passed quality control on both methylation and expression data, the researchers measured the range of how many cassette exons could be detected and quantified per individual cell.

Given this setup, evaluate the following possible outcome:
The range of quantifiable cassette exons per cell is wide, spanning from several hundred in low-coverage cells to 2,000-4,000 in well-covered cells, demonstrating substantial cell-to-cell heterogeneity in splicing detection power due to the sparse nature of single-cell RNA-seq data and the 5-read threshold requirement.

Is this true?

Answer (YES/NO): NO